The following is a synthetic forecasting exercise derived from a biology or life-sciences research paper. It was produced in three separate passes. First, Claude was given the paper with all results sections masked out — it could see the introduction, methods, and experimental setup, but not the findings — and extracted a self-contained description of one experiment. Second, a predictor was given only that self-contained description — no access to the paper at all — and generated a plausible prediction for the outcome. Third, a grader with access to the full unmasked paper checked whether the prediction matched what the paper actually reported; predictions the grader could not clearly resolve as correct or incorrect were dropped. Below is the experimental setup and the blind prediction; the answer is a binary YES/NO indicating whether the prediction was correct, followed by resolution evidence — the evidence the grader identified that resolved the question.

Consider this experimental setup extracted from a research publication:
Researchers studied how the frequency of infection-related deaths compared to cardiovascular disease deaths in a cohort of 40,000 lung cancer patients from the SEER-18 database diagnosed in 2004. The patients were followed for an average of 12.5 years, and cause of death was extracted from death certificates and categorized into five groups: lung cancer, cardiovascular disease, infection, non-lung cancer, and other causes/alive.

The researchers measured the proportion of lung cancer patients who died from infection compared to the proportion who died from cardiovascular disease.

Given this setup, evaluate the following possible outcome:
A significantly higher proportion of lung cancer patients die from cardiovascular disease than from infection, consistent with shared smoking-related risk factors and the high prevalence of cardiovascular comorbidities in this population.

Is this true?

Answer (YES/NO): YES